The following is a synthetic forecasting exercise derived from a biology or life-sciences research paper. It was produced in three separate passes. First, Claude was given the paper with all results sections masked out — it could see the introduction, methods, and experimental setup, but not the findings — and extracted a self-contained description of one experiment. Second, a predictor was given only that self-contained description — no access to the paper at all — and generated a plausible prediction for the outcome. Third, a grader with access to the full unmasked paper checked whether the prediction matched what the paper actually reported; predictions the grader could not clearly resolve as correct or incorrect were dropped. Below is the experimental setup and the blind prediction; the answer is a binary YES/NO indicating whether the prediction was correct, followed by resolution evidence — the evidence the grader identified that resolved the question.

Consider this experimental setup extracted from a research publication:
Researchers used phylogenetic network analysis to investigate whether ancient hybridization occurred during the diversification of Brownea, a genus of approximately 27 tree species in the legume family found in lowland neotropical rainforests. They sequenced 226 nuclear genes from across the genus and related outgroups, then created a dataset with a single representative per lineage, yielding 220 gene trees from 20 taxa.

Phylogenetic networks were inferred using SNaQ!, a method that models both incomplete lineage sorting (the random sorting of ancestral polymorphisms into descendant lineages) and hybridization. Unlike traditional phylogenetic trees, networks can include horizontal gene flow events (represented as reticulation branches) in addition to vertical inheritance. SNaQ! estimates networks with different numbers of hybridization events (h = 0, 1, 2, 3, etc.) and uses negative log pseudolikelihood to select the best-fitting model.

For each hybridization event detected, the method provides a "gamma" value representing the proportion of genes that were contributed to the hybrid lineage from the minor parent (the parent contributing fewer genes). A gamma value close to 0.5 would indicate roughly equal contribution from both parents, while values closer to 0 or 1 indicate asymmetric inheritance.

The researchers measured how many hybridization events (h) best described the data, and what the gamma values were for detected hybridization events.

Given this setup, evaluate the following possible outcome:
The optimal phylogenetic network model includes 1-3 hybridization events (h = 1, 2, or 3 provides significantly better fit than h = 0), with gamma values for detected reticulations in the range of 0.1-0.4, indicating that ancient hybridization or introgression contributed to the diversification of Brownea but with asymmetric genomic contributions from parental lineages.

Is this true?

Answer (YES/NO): YES